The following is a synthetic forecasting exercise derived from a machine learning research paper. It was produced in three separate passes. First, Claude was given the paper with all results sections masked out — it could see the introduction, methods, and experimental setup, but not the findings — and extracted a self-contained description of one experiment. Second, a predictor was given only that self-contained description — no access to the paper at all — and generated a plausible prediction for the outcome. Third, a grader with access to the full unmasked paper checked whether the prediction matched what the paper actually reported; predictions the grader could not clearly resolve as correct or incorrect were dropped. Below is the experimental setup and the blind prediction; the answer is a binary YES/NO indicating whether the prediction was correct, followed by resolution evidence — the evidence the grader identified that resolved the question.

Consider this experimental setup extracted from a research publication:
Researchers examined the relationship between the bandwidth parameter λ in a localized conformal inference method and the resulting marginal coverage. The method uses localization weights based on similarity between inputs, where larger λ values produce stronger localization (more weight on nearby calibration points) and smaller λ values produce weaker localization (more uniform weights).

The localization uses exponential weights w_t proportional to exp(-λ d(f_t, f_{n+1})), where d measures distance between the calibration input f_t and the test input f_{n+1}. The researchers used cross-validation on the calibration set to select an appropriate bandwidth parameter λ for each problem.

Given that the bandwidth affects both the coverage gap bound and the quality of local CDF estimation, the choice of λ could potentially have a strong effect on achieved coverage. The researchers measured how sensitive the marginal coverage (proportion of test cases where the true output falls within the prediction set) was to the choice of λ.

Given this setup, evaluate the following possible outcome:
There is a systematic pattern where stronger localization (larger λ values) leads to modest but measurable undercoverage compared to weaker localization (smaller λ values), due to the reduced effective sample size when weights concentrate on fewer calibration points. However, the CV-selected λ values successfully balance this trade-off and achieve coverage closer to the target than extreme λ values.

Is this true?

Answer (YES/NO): NO